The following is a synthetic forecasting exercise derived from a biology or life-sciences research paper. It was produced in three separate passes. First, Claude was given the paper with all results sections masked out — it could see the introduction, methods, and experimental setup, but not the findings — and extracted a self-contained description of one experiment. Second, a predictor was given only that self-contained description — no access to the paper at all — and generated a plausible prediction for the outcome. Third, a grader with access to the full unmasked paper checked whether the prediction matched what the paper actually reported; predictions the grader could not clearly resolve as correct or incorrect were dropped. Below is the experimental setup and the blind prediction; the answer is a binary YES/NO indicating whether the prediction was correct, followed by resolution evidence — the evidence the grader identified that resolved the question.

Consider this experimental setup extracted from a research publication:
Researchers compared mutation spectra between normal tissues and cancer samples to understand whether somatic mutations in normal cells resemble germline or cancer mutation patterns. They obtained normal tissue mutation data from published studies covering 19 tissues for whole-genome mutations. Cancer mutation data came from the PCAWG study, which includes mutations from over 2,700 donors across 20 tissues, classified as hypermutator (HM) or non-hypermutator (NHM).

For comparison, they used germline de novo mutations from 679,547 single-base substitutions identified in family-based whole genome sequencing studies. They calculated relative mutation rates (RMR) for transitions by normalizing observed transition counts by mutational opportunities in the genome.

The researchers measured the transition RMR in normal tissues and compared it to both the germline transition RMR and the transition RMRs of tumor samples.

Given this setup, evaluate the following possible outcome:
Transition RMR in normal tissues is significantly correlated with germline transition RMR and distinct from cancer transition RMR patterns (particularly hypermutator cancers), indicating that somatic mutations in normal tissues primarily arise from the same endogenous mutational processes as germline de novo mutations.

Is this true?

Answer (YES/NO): NO